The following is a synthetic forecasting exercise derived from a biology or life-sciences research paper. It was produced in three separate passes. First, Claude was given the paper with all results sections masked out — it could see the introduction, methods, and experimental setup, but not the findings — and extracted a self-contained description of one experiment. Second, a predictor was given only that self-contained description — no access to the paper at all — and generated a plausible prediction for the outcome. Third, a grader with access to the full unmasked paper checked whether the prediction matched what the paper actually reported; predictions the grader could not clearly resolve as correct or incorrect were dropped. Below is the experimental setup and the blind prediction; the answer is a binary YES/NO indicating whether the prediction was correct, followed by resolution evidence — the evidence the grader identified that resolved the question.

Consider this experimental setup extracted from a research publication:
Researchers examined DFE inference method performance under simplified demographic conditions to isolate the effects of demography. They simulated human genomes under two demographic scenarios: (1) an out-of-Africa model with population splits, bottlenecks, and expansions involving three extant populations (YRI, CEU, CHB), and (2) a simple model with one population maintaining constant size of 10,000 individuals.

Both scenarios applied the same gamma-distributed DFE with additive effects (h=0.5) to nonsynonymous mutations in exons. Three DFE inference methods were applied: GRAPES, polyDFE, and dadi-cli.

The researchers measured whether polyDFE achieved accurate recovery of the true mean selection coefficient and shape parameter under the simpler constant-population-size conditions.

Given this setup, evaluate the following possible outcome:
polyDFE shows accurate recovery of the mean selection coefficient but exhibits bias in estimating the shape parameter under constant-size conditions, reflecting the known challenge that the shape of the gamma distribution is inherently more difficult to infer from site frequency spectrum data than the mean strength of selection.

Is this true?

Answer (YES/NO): NO